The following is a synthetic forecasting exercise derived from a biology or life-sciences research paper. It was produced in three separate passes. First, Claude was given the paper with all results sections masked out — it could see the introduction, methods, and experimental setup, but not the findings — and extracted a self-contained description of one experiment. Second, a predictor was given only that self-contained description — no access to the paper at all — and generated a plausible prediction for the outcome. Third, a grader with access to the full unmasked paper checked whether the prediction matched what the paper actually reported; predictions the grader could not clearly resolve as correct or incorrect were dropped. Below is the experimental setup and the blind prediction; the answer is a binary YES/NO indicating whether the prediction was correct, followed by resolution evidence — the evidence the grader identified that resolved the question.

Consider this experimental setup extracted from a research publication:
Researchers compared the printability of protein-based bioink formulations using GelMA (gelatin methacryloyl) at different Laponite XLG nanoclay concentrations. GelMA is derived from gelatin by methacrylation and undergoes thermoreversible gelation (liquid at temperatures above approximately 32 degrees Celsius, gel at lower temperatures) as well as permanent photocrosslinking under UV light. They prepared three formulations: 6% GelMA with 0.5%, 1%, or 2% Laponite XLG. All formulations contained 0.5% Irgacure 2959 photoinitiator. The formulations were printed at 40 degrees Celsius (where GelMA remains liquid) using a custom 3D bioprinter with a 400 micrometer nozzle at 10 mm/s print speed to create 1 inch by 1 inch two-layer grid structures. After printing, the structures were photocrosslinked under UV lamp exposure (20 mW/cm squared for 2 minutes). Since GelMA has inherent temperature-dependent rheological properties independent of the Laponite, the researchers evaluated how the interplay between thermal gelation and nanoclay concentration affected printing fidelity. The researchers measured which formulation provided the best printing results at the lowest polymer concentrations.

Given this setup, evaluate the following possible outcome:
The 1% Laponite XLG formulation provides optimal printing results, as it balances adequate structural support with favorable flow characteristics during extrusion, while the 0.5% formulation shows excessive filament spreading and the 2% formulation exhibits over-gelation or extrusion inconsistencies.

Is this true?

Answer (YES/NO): YES